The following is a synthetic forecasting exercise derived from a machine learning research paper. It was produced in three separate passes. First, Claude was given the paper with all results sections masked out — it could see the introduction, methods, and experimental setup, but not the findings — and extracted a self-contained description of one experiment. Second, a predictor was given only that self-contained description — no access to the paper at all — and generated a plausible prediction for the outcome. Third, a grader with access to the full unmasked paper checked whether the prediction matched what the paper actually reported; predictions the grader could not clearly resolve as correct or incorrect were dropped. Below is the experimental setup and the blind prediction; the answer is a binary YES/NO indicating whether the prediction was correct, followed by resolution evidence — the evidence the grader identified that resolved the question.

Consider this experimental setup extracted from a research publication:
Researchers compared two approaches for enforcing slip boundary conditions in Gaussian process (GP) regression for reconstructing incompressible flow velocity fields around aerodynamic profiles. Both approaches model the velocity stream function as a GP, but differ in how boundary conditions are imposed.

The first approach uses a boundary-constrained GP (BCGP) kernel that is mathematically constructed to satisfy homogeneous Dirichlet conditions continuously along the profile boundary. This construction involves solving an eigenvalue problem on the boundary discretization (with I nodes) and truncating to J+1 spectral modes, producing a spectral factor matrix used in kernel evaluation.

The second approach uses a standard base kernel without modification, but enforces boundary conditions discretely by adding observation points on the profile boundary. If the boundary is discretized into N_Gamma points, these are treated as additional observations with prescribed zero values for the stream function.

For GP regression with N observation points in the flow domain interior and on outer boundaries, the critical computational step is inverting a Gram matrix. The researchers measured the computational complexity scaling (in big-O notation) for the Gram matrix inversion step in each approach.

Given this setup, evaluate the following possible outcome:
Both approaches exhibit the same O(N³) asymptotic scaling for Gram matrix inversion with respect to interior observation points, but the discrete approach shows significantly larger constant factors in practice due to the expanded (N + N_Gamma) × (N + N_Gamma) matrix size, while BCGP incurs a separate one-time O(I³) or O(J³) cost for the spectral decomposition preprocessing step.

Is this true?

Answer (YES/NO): NO